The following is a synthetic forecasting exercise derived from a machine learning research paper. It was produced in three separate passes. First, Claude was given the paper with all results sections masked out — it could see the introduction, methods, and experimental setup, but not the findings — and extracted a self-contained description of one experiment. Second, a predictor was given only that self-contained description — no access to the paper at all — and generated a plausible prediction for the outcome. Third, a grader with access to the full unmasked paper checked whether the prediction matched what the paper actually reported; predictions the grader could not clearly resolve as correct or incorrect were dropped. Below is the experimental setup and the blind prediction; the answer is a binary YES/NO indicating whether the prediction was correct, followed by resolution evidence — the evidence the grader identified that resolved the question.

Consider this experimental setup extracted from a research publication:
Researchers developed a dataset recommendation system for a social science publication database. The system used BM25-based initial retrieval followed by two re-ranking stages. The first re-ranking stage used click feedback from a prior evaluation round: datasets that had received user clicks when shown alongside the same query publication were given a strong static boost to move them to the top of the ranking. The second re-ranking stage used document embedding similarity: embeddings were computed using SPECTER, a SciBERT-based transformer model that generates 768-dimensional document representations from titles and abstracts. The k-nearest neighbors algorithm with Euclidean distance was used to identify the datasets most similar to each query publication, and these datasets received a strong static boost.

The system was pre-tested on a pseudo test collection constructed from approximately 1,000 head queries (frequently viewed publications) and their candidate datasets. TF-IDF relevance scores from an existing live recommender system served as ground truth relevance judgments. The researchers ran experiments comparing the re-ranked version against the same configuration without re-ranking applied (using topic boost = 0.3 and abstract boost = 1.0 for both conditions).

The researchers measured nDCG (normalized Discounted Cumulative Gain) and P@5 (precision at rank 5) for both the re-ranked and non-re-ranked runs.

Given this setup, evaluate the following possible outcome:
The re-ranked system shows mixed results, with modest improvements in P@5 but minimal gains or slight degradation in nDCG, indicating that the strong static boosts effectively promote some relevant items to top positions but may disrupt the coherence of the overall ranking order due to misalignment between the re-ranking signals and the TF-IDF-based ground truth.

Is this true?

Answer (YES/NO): NO